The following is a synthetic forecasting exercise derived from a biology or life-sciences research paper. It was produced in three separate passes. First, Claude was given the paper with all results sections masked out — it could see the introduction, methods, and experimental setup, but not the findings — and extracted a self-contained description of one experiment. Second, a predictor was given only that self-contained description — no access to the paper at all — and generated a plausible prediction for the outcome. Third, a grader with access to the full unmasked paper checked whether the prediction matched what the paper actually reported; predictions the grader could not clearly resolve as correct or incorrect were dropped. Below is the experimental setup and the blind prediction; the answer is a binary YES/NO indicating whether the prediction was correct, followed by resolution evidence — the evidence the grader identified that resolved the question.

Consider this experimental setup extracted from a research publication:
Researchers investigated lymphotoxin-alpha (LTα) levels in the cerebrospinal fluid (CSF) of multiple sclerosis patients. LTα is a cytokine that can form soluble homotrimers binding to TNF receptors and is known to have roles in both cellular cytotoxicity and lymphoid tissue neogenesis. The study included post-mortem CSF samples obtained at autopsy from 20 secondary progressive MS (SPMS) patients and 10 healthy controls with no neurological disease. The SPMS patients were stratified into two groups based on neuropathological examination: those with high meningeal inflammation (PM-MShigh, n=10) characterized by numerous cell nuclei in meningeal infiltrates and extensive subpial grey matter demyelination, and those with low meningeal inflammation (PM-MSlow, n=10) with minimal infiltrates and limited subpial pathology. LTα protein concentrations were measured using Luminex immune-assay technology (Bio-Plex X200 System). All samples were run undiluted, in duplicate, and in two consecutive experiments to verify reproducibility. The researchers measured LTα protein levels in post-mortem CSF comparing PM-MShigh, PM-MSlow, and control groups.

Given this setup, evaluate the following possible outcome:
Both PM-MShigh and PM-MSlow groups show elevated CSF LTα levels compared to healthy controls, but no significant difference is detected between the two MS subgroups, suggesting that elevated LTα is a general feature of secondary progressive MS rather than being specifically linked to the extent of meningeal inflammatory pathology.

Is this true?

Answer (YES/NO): NO